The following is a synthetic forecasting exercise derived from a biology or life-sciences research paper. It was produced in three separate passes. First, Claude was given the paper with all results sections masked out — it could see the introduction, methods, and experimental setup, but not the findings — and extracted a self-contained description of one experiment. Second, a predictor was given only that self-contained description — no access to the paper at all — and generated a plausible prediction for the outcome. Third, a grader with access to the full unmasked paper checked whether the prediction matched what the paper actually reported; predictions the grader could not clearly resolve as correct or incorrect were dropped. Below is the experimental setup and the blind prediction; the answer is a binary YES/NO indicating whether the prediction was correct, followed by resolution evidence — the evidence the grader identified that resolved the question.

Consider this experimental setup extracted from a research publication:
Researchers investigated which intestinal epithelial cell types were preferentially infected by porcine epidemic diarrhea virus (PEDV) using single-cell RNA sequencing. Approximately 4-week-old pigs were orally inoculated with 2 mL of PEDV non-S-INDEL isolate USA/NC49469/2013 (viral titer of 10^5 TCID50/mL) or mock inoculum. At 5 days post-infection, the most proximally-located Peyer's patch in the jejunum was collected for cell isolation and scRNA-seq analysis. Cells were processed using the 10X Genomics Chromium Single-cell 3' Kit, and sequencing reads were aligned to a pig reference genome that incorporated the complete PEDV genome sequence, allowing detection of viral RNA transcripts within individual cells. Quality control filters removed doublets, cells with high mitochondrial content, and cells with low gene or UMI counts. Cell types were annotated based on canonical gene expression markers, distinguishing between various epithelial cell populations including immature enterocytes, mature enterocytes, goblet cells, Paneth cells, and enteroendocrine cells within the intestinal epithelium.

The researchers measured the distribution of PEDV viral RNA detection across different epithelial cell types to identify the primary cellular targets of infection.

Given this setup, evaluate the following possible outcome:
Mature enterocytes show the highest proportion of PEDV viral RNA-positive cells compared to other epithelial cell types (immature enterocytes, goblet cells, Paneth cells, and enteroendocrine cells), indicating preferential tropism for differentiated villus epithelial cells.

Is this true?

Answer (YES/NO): YES